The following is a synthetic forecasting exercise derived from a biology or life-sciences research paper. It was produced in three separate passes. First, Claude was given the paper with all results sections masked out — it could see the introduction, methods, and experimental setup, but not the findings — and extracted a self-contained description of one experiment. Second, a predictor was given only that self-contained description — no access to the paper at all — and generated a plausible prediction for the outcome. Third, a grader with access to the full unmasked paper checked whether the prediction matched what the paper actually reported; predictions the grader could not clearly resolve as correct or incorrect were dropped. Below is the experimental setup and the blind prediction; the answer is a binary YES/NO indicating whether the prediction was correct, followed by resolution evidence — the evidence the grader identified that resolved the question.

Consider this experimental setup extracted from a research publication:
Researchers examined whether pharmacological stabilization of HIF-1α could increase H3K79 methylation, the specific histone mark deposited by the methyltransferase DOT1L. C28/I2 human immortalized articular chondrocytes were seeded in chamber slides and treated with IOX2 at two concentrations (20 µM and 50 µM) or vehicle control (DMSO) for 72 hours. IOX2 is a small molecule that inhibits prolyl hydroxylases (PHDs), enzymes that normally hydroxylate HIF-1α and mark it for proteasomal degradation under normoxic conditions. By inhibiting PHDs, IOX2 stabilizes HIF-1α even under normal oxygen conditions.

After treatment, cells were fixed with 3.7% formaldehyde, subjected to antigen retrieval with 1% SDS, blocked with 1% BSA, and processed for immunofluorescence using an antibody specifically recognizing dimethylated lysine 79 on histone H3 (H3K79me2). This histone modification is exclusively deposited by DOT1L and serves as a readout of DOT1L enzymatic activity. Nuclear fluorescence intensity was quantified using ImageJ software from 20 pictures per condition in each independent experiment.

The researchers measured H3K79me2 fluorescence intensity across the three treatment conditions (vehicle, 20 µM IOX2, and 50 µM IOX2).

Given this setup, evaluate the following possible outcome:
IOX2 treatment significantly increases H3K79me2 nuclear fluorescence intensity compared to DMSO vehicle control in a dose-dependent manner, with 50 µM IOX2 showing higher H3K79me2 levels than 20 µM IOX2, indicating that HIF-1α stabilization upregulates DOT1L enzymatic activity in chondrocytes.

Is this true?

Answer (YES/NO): YES